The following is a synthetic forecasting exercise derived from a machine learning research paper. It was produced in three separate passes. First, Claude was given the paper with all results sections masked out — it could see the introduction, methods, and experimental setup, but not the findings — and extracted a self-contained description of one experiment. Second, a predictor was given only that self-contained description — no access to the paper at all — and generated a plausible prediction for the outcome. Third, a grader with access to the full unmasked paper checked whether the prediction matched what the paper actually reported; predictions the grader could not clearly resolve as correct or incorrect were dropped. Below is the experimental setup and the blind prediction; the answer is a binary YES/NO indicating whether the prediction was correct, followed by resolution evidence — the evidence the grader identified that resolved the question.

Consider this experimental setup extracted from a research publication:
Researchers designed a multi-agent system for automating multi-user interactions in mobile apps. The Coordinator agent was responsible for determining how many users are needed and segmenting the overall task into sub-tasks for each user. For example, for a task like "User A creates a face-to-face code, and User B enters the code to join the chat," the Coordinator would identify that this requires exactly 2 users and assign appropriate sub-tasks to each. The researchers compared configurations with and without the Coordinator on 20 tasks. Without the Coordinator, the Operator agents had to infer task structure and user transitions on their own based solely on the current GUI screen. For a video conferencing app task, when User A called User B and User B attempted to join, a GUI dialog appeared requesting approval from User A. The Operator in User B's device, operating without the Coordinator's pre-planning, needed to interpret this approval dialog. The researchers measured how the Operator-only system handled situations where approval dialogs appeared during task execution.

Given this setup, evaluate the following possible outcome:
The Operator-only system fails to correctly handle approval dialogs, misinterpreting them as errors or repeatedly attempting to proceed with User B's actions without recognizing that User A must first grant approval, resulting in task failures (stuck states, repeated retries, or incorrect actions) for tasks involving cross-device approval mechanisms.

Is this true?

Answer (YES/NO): NO